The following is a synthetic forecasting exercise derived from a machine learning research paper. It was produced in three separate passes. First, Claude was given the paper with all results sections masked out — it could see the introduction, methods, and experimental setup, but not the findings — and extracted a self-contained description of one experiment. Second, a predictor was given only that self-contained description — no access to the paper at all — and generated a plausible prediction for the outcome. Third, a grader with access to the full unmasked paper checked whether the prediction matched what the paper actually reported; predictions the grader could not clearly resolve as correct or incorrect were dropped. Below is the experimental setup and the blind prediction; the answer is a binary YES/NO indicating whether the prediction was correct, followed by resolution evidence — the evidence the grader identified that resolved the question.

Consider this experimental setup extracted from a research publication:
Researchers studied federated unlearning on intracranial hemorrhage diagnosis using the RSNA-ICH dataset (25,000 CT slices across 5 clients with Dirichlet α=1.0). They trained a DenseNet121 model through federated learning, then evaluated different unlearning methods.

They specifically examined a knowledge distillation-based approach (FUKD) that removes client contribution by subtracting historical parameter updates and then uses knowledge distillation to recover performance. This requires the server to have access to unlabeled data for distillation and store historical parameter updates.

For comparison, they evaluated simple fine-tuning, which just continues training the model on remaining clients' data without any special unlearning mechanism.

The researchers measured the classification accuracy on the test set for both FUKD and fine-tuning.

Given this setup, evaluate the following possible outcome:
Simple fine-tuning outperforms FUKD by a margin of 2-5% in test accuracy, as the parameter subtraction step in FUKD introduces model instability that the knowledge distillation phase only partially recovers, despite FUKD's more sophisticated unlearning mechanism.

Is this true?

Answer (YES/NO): YES